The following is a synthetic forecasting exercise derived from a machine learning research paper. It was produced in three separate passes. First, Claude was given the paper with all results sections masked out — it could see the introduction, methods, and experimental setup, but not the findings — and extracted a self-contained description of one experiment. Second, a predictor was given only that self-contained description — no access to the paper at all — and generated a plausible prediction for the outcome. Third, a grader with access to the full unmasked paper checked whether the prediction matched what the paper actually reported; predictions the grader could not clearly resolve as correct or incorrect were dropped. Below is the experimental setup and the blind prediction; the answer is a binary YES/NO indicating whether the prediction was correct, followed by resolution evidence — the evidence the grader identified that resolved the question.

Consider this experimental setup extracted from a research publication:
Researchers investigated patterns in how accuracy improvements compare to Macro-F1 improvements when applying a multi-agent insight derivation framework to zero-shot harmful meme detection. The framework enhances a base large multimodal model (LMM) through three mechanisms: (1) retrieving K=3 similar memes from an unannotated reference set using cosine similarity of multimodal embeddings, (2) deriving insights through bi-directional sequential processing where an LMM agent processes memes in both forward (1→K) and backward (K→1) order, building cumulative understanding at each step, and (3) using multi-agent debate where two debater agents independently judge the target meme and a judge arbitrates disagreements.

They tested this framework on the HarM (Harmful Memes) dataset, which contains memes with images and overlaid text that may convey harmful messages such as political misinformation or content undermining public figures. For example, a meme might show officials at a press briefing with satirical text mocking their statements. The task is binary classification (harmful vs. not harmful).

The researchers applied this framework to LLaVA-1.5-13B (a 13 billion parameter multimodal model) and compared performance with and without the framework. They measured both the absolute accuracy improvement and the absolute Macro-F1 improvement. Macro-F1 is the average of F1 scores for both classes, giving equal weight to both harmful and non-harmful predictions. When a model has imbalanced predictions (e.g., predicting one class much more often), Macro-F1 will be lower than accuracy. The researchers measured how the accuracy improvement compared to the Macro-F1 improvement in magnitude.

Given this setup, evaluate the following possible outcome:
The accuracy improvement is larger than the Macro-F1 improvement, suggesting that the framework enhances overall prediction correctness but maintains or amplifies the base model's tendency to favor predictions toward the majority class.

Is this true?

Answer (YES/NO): NO